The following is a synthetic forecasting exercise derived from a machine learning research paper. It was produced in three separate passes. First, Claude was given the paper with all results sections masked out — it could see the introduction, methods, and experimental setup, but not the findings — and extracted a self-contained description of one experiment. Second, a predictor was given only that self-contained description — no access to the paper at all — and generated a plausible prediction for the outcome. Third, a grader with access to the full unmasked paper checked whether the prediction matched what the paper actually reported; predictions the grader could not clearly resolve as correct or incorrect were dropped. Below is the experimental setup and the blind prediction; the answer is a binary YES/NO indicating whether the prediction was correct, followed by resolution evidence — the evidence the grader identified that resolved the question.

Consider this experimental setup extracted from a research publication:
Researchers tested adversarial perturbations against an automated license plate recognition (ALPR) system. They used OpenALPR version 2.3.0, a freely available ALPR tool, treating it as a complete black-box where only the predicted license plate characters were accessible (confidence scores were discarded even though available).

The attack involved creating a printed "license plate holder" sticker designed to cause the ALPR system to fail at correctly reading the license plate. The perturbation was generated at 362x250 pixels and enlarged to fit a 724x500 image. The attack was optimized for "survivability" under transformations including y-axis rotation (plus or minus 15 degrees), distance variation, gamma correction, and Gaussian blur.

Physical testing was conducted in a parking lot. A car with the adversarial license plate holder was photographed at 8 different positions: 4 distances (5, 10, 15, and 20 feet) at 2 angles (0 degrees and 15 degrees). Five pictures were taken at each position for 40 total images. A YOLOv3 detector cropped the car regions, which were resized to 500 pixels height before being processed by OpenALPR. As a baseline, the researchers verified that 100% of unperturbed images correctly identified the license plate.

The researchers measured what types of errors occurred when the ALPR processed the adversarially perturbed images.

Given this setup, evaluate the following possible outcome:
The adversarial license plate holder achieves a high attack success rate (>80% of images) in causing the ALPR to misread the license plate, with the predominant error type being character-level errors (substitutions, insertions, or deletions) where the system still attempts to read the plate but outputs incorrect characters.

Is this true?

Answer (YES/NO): YES